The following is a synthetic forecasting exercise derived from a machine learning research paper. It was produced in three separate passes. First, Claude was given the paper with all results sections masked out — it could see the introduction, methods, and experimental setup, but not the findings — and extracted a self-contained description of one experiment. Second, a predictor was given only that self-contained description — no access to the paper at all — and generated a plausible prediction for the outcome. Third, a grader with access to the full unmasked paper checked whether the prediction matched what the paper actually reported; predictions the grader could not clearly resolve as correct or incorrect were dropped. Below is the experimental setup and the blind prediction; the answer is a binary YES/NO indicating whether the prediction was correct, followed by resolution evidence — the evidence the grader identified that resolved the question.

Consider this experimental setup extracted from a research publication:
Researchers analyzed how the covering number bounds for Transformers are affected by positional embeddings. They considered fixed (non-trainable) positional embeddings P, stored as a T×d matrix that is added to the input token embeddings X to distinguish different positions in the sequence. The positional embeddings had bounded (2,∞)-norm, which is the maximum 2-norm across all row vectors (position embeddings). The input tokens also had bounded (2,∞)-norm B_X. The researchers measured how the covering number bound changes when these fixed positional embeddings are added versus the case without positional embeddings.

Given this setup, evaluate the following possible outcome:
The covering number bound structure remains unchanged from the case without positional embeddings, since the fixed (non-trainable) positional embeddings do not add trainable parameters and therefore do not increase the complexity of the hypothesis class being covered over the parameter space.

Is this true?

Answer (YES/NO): YES